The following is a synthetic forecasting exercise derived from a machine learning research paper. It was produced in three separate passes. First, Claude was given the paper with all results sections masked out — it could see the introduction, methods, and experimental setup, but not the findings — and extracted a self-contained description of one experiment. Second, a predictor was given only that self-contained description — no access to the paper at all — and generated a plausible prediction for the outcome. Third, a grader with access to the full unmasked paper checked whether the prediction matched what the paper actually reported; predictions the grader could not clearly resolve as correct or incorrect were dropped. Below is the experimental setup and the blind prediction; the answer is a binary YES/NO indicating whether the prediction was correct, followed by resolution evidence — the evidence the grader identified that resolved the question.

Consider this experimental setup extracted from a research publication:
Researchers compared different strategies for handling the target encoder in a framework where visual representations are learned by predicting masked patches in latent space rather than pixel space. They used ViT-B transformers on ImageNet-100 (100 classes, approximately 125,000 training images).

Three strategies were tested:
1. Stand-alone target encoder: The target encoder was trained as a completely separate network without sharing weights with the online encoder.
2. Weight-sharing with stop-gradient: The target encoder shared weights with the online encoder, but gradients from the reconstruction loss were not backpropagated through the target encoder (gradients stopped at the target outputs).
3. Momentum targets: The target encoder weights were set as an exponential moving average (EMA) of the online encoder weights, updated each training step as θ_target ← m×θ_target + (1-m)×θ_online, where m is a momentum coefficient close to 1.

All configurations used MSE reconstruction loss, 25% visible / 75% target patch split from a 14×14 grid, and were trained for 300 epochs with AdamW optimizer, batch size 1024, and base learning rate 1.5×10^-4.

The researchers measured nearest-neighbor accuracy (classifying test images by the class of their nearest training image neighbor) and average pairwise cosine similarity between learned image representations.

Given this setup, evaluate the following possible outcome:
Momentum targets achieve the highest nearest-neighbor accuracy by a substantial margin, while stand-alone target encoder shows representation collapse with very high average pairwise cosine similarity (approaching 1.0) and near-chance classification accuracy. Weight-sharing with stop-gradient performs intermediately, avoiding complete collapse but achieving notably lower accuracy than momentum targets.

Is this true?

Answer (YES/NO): NO